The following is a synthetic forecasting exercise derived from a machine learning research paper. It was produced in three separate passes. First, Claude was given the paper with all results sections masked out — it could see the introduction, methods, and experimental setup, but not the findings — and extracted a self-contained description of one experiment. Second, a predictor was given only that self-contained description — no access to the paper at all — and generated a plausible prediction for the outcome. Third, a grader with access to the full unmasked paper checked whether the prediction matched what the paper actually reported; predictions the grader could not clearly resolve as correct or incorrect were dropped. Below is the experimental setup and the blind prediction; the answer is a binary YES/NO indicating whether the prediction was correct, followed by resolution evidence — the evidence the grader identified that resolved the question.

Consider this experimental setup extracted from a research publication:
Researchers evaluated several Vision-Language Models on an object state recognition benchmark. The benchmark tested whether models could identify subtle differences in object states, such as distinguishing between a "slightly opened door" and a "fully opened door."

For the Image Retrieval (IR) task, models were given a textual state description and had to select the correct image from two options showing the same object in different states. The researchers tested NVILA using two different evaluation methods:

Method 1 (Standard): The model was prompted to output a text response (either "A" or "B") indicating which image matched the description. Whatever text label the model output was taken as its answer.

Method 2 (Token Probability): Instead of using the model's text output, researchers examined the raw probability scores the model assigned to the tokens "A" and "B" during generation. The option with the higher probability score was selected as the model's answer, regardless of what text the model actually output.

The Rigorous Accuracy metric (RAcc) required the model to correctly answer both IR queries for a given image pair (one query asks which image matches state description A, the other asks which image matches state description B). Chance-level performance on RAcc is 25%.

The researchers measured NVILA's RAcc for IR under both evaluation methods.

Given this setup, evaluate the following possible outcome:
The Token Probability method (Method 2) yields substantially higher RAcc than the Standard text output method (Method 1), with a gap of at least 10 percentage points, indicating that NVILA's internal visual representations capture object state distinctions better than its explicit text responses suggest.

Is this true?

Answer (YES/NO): YES